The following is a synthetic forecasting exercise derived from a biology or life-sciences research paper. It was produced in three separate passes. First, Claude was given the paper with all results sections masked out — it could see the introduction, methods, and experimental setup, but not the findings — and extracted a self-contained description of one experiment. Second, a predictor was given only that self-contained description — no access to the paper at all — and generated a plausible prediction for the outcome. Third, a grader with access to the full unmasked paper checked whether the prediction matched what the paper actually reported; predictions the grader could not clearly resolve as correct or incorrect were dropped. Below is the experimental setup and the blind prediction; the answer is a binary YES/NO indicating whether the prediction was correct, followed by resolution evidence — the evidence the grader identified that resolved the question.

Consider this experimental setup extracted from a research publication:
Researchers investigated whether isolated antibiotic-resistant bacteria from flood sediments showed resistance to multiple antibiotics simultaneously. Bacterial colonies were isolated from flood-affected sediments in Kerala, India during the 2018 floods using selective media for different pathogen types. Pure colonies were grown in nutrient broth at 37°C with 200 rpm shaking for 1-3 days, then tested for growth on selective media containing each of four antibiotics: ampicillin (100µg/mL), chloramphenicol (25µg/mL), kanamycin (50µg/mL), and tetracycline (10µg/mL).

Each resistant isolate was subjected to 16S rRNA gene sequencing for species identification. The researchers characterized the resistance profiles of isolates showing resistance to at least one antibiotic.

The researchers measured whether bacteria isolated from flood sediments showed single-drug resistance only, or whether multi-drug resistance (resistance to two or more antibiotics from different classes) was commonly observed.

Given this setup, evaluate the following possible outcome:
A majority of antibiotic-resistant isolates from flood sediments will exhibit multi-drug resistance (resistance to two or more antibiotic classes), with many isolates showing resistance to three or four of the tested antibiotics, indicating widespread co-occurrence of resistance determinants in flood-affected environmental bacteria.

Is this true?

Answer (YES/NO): NO